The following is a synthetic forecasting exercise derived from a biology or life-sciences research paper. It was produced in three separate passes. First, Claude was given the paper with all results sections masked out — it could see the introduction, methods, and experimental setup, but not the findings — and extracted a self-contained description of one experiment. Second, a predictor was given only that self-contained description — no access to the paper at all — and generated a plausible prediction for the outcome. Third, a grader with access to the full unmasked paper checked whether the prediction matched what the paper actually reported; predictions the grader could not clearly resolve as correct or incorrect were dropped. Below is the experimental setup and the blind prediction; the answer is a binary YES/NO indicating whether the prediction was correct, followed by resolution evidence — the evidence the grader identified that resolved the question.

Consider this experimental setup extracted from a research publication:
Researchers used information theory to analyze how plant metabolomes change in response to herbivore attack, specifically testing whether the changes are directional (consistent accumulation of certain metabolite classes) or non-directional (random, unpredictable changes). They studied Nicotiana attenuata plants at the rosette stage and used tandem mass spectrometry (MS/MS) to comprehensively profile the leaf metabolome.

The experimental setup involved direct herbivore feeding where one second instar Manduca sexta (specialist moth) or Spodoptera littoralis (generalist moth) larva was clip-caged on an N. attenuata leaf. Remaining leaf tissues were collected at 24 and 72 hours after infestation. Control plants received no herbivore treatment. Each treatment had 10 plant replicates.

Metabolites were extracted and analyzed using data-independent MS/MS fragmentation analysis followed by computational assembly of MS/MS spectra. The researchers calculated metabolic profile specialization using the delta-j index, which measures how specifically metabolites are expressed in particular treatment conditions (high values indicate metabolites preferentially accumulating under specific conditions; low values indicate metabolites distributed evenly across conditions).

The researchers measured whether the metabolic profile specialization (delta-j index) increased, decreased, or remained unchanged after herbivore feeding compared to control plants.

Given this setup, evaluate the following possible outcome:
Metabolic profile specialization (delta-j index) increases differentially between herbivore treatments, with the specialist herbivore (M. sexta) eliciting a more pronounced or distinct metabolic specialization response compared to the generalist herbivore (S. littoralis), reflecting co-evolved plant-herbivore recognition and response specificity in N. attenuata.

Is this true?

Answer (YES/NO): NO